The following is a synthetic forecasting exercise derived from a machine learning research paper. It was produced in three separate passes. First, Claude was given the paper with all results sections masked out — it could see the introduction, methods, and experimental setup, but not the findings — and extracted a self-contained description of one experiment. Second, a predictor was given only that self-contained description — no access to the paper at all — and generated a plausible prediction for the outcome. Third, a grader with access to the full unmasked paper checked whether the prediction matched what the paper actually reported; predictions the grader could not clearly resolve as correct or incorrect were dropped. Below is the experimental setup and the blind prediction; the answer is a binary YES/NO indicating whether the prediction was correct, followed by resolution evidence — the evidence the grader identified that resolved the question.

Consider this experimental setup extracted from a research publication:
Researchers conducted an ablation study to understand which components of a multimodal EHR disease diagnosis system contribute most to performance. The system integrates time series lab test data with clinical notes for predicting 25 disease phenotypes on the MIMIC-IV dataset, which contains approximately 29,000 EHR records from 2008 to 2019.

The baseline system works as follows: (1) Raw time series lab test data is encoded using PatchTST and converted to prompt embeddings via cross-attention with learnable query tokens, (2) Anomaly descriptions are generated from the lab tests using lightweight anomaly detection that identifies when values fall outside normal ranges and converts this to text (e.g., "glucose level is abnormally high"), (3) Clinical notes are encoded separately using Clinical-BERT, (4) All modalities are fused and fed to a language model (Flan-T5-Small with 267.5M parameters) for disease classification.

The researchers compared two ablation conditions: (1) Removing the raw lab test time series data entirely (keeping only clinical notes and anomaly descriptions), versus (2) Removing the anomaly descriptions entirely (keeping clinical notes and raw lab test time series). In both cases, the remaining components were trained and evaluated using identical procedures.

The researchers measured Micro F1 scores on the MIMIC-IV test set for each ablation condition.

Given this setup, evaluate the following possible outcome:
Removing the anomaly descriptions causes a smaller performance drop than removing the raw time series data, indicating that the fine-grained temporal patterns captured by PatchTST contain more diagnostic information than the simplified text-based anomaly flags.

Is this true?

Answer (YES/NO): YES